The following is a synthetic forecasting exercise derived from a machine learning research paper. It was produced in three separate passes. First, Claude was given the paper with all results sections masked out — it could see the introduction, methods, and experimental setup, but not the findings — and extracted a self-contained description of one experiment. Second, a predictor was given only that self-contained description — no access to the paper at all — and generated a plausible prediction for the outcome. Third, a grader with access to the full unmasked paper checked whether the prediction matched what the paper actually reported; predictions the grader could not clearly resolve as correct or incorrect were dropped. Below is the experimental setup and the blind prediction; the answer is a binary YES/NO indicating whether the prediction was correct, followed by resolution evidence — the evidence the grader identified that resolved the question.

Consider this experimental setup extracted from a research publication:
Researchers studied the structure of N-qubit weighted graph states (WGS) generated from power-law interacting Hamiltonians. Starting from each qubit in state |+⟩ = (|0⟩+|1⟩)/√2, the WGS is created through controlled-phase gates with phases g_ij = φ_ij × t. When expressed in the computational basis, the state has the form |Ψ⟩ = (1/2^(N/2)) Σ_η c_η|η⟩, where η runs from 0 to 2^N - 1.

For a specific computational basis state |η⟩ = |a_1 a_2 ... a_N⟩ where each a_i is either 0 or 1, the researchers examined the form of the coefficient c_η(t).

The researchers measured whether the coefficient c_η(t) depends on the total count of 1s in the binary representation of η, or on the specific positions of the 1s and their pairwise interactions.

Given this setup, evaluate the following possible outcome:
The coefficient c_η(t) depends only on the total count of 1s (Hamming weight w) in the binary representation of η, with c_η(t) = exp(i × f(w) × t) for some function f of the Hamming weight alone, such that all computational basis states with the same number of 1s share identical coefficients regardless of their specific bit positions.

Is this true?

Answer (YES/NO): NO